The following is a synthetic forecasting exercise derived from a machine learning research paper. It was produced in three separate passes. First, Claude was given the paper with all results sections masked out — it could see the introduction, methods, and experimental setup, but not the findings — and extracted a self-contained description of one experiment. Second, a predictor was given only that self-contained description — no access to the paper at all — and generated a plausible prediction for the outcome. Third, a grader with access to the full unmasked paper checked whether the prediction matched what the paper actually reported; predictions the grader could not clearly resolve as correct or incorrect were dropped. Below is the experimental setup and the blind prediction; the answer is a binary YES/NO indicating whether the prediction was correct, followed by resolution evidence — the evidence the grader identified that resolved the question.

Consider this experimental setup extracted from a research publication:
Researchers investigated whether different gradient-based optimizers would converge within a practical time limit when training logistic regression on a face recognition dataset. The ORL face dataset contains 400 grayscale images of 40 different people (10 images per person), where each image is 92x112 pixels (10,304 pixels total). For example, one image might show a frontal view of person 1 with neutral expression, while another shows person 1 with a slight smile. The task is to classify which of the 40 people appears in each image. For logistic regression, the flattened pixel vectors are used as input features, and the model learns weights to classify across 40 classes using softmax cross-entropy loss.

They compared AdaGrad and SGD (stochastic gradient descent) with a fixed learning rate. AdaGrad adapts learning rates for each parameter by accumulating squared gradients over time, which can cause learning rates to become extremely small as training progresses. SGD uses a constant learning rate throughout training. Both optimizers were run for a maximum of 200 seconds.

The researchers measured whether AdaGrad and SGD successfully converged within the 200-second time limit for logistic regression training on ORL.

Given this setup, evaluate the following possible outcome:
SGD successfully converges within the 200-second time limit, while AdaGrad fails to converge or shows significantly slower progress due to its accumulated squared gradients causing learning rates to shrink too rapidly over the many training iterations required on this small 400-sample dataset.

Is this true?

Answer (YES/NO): NO